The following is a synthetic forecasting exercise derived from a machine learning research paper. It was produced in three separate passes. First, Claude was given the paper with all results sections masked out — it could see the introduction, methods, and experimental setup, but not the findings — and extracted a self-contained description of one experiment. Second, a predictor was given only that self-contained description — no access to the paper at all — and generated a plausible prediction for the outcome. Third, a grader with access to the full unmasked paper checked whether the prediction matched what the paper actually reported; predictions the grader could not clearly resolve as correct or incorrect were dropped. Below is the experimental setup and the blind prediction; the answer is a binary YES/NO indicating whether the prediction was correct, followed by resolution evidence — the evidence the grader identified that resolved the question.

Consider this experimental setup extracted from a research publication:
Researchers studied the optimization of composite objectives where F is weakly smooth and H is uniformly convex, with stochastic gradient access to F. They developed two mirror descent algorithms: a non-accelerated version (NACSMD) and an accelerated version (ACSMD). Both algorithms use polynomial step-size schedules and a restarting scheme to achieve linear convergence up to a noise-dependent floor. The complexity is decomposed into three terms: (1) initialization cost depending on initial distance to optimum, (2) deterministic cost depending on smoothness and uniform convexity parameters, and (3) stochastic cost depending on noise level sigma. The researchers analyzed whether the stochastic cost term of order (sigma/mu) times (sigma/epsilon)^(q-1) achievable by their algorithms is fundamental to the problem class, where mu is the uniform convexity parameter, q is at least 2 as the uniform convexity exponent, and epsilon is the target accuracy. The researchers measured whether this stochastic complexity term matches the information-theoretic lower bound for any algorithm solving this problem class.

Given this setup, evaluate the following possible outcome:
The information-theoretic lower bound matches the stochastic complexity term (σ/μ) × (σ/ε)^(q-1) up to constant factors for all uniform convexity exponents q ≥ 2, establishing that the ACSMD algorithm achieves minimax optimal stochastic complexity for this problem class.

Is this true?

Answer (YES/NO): YES